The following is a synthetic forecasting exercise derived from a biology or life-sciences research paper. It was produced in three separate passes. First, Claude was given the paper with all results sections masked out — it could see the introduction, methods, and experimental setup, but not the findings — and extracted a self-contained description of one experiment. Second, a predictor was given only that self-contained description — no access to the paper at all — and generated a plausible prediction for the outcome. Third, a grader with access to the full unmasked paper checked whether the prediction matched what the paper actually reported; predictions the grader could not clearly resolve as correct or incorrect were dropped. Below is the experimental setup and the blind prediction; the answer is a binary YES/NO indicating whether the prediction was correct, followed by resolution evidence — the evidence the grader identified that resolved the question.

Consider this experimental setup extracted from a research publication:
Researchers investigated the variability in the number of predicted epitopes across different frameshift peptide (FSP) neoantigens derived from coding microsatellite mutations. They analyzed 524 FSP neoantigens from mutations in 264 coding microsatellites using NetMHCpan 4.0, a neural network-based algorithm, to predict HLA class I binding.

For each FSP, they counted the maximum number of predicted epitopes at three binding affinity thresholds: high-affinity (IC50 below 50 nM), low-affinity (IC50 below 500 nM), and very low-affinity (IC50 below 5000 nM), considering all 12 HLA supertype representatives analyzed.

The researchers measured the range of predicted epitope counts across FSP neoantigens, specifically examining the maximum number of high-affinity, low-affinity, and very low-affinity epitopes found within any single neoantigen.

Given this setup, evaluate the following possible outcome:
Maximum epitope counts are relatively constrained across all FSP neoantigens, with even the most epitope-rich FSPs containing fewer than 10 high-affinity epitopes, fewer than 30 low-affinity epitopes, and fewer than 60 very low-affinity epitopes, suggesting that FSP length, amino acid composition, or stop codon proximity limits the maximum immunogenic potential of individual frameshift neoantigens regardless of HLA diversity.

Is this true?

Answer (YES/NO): NO